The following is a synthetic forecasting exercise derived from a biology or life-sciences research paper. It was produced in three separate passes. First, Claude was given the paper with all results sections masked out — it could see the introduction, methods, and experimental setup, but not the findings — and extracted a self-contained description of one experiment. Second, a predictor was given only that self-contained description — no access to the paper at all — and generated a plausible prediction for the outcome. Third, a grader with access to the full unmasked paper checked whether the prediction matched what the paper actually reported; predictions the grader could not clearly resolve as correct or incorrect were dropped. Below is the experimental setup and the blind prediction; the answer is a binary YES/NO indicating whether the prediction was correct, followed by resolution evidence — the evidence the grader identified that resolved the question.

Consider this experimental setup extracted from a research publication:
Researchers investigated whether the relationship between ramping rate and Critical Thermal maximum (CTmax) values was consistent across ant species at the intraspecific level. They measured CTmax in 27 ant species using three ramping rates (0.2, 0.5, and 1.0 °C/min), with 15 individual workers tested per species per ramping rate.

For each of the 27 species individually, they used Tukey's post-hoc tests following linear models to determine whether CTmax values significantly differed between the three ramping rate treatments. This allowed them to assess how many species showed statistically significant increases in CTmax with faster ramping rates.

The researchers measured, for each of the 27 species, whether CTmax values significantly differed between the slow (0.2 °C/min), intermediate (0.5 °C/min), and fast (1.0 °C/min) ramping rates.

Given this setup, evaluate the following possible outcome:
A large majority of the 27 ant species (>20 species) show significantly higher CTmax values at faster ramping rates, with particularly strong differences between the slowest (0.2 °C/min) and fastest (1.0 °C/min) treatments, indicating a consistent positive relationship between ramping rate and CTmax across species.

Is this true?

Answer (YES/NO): YES